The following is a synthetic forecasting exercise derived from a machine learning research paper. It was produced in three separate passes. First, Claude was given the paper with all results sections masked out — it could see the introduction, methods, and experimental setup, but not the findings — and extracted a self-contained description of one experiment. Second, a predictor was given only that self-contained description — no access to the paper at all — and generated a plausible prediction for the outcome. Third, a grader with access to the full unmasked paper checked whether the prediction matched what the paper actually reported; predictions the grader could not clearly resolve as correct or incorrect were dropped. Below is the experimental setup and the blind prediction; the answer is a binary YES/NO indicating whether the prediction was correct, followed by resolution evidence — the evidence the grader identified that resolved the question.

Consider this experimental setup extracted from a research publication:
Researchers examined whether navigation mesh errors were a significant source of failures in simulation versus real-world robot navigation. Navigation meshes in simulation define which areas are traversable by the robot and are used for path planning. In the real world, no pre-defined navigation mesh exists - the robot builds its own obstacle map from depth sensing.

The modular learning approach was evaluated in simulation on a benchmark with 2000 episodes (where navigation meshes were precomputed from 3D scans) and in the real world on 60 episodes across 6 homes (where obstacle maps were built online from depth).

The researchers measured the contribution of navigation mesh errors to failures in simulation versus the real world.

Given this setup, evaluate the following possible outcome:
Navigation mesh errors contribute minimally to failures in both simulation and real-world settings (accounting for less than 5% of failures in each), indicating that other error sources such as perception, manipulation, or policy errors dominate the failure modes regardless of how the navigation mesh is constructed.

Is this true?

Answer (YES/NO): NO